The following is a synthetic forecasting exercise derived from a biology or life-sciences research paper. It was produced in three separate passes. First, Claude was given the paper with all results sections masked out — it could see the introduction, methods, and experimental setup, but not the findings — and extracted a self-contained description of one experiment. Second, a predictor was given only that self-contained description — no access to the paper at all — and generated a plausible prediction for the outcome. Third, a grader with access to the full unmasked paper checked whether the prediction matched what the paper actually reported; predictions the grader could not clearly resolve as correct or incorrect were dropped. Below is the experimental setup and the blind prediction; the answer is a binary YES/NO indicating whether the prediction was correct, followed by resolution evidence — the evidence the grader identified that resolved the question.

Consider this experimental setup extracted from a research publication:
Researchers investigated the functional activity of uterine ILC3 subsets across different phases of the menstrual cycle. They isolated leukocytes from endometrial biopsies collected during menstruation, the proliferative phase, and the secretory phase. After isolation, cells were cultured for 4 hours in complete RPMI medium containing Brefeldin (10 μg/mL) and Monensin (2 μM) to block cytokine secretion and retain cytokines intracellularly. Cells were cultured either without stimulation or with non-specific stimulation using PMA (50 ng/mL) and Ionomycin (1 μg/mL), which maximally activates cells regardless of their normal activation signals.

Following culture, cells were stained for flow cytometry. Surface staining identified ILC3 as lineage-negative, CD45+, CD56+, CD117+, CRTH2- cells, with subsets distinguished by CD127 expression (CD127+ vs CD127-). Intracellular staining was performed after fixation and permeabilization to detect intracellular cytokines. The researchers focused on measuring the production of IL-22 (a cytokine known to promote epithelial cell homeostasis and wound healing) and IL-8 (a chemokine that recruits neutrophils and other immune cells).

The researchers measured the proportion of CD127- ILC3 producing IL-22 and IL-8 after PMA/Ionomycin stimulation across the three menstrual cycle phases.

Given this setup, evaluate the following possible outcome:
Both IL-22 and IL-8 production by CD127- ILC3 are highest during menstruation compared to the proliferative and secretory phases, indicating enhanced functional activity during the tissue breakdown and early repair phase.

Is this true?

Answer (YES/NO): YES